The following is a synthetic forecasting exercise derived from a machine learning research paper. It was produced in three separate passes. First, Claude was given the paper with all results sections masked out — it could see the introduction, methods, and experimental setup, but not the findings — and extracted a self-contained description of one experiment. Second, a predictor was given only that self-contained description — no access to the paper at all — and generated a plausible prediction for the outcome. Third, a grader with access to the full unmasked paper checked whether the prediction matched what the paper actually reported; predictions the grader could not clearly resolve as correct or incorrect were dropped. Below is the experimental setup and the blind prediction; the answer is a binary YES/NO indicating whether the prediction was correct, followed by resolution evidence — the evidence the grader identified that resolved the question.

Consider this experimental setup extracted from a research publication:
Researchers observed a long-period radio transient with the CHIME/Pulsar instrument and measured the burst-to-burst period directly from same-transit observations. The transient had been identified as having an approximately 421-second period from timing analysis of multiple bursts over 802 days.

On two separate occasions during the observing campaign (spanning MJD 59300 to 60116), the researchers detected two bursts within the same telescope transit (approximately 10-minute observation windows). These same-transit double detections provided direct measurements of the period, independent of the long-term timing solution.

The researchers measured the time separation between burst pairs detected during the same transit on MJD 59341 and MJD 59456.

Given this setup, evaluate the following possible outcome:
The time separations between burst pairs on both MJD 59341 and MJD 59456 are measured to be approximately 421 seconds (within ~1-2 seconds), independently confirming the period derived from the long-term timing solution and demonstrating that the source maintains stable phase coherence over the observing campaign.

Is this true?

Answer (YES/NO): NO